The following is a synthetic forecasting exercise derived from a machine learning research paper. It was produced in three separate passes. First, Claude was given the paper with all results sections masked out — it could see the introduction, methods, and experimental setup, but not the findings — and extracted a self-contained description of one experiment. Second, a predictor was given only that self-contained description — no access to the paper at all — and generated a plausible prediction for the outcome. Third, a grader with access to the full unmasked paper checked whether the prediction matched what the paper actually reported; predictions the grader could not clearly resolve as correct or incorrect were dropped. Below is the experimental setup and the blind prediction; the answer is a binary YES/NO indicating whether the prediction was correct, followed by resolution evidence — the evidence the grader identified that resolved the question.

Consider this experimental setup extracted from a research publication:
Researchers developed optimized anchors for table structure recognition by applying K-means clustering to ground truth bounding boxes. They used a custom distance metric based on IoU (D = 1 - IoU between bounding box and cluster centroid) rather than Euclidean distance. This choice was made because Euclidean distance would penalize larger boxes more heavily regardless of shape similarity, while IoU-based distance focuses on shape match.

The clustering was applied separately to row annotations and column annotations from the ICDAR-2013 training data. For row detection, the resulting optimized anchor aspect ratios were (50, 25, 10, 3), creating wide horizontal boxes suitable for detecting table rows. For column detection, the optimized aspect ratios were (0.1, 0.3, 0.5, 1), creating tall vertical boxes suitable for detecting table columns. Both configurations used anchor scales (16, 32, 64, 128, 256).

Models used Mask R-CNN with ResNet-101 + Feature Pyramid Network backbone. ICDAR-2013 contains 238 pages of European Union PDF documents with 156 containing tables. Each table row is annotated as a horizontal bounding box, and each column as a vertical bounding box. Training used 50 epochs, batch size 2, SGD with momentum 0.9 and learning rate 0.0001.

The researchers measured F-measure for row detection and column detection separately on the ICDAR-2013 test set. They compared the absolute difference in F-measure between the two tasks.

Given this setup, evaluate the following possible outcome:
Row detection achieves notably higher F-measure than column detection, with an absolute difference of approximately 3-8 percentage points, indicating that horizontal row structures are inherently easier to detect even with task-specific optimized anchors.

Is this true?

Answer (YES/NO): NO